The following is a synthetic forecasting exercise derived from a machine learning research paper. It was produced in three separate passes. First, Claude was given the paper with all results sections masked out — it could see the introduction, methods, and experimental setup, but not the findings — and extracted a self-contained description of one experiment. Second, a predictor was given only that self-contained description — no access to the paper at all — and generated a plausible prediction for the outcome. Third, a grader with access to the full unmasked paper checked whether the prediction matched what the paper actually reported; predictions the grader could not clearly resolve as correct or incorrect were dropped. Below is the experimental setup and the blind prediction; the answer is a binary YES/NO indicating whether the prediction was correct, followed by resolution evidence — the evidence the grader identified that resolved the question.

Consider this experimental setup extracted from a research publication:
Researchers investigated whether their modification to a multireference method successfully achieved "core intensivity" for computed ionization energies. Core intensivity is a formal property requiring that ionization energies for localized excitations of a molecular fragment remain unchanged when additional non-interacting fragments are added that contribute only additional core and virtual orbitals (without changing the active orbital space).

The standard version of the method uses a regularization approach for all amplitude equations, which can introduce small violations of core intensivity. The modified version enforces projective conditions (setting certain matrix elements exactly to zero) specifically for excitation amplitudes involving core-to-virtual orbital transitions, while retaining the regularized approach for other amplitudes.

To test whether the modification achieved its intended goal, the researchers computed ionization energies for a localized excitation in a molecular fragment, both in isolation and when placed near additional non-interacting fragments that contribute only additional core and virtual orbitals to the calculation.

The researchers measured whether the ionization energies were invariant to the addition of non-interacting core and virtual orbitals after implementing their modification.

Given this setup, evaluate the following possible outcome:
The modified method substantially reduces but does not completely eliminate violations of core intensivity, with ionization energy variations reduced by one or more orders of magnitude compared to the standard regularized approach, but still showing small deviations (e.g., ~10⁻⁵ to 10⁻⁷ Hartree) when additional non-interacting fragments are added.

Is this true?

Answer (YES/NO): NO